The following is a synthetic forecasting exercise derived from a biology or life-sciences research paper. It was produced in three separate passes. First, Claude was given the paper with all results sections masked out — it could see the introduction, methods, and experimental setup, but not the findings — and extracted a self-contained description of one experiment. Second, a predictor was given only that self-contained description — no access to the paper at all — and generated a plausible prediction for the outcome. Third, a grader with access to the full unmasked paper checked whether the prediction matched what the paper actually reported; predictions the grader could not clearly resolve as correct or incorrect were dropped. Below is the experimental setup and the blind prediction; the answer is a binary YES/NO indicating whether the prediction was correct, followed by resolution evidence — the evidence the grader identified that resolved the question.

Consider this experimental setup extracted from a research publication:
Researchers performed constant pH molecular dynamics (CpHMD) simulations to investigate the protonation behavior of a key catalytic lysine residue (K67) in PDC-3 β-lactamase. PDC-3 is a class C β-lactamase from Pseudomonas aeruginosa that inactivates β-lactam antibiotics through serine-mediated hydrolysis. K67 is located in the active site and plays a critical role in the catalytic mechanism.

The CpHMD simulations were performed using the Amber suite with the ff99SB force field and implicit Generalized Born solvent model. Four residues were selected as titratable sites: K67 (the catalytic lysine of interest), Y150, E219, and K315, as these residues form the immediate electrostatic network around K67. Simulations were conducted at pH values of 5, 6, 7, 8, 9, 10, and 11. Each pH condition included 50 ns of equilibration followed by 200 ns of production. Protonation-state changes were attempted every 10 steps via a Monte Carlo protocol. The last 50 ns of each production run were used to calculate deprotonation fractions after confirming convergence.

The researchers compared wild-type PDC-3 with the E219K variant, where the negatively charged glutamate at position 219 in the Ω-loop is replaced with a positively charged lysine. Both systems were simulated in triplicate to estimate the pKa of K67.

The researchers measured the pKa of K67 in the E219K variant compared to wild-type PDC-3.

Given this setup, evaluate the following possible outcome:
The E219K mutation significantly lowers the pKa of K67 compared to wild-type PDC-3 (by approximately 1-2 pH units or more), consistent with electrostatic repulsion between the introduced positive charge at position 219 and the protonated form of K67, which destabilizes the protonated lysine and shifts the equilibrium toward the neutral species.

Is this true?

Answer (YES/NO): YES